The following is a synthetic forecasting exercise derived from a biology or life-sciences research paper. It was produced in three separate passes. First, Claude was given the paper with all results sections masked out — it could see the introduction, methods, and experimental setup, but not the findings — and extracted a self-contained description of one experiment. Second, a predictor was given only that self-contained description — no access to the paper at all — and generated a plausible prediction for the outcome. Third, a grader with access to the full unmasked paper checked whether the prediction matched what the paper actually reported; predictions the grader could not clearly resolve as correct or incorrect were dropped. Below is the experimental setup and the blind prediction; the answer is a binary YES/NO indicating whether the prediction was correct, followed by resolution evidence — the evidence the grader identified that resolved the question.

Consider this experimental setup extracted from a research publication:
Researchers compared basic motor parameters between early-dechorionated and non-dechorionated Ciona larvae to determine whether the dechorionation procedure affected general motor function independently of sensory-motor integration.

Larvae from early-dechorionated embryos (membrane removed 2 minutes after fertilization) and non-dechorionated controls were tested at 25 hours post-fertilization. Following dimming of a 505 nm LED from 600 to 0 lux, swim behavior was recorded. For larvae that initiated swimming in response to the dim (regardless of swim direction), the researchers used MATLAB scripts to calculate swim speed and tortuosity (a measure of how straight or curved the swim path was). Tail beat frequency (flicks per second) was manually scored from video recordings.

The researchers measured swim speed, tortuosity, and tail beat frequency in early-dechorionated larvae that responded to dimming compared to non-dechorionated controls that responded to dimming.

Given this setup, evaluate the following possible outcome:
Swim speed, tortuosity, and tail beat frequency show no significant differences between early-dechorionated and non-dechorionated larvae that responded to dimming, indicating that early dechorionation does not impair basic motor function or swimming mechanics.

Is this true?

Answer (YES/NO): NO